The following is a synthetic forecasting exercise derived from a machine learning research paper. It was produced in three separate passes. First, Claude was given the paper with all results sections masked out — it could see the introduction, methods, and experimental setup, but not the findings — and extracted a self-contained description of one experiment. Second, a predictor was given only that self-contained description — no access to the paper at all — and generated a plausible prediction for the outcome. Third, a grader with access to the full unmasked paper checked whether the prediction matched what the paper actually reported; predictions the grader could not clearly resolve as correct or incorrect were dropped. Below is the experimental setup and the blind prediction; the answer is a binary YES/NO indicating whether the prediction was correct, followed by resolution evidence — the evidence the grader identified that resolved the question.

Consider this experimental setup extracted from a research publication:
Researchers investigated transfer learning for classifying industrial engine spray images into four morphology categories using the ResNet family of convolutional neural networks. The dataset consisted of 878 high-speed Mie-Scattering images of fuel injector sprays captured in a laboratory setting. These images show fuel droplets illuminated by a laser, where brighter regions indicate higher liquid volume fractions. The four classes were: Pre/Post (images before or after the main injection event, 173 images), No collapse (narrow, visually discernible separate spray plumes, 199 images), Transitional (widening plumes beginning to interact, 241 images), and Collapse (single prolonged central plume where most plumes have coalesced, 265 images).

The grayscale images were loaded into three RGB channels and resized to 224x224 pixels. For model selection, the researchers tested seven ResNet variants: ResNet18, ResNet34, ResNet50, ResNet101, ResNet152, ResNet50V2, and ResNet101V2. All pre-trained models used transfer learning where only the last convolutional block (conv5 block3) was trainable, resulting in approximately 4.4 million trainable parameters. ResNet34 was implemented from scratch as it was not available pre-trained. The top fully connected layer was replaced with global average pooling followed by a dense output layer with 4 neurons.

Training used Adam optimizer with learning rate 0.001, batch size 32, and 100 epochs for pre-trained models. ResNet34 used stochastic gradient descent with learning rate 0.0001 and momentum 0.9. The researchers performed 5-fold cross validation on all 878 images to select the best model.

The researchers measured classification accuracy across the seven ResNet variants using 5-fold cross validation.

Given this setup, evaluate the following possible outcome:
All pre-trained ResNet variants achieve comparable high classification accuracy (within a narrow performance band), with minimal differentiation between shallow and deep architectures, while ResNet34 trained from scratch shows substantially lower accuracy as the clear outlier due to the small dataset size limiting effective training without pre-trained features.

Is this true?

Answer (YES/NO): NO